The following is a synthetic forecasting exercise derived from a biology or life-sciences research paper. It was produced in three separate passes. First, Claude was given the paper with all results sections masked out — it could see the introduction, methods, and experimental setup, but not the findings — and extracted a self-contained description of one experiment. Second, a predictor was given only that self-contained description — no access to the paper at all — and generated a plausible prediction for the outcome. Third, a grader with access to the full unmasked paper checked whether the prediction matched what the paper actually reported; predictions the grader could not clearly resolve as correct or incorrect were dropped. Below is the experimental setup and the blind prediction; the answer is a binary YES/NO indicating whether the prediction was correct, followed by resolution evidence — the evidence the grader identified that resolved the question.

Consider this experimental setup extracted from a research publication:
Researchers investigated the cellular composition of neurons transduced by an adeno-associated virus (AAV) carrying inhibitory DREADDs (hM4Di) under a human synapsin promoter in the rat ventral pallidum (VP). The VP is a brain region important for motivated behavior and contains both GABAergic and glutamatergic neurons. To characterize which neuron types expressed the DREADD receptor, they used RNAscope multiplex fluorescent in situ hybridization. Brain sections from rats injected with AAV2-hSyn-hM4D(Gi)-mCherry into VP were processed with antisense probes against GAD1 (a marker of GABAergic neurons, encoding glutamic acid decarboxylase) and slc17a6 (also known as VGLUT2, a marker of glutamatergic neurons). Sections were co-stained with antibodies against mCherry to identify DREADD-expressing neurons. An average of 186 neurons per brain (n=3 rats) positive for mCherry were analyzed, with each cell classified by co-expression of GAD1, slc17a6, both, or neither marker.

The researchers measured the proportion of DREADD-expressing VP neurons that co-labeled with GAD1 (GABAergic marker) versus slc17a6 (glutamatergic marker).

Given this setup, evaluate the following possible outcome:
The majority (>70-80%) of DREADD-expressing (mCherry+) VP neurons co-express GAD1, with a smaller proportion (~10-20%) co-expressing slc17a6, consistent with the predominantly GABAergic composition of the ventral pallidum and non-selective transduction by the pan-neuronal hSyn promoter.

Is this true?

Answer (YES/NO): YES